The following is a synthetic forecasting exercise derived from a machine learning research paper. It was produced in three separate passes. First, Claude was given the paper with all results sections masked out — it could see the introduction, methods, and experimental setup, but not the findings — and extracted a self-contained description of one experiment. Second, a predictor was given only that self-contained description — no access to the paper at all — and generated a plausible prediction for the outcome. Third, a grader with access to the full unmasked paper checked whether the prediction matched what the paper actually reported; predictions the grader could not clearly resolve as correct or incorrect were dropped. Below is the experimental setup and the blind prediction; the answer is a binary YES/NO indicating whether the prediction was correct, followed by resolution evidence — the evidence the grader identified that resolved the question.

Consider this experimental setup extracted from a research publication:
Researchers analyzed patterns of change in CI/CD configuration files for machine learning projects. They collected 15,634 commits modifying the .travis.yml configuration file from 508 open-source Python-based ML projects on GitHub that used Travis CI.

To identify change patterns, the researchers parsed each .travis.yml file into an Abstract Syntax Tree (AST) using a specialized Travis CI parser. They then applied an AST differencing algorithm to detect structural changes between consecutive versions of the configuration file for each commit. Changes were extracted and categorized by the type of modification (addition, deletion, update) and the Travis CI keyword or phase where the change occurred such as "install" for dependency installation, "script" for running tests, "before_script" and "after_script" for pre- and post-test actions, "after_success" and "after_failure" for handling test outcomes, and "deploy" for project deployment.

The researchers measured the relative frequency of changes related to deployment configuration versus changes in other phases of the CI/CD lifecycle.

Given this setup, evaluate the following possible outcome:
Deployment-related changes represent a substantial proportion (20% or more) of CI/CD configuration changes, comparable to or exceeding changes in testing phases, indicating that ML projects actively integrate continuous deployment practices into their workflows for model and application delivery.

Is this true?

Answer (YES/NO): NO